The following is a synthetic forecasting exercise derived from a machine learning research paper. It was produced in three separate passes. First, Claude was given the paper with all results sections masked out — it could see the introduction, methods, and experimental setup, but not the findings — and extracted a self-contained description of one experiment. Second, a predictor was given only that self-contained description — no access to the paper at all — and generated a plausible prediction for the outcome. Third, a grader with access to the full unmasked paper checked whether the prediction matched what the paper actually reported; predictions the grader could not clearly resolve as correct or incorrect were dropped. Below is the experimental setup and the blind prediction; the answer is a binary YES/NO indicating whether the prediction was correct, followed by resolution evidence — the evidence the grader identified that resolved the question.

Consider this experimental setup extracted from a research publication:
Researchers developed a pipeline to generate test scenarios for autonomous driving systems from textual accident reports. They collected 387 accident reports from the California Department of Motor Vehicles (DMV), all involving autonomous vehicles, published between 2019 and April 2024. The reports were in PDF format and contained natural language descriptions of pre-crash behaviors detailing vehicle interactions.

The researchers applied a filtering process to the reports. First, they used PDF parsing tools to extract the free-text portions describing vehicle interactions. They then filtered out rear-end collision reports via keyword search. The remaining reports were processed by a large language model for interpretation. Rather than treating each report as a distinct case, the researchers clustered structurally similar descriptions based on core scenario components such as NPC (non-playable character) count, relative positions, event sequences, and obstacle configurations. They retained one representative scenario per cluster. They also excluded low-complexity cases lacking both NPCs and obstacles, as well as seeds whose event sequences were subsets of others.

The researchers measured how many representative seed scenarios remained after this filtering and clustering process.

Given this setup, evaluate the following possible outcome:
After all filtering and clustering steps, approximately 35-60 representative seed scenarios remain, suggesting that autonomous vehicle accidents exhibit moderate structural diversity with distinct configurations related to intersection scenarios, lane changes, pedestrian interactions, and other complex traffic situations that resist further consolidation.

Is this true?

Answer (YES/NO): NO